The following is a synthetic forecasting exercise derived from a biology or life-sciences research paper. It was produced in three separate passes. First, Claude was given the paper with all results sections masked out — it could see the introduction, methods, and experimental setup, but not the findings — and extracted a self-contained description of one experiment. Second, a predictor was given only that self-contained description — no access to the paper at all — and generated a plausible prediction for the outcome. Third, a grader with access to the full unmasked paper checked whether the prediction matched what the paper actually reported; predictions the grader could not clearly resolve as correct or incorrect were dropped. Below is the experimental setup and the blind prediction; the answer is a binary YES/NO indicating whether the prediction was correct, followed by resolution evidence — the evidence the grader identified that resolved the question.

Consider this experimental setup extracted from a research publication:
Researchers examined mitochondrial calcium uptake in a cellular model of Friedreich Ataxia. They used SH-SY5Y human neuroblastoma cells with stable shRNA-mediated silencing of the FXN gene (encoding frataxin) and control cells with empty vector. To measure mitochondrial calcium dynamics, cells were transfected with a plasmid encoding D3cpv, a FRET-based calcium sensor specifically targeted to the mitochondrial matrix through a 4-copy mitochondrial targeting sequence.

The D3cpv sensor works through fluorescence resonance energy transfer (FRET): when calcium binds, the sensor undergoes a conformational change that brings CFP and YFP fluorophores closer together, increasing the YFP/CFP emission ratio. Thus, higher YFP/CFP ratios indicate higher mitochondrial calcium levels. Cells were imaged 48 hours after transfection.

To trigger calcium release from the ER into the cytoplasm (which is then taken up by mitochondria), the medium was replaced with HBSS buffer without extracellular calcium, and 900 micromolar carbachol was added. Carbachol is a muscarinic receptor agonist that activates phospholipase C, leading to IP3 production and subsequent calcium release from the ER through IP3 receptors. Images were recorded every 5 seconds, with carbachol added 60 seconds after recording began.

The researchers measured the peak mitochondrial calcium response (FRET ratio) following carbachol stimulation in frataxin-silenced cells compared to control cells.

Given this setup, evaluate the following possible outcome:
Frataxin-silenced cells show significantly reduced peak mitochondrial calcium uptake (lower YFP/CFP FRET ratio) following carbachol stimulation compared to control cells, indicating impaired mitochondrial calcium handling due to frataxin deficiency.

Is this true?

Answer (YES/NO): YES